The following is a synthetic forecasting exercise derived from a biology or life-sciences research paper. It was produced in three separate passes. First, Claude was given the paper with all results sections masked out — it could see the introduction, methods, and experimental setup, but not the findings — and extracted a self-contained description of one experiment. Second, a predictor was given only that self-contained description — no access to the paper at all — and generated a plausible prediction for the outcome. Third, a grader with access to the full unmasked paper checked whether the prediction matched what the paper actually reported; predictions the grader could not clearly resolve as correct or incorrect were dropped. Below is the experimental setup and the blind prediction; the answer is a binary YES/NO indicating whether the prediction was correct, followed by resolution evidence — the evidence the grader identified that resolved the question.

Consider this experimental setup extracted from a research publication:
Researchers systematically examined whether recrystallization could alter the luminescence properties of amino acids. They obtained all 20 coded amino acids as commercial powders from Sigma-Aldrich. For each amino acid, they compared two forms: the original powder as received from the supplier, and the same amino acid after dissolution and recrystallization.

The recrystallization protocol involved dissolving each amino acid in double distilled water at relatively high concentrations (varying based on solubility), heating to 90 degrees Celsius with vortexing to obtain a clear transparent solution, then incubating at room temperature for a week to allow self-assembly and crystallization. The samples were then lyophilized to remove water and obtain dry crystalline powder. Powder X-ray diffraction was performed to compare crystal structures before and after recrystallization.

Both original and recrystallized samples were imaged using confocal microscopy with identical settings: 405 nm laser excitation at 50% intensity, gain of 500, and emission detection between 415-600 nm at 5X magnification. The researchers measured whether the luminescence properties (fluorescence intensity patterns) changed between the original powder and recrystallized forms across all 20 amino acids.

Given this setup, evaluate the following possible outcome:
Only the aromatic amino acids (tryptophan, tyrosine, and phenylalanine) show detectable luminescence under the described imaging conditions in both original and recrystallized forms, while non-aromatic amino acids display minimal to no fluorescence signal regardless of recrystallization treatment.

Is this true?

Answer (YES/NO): NO